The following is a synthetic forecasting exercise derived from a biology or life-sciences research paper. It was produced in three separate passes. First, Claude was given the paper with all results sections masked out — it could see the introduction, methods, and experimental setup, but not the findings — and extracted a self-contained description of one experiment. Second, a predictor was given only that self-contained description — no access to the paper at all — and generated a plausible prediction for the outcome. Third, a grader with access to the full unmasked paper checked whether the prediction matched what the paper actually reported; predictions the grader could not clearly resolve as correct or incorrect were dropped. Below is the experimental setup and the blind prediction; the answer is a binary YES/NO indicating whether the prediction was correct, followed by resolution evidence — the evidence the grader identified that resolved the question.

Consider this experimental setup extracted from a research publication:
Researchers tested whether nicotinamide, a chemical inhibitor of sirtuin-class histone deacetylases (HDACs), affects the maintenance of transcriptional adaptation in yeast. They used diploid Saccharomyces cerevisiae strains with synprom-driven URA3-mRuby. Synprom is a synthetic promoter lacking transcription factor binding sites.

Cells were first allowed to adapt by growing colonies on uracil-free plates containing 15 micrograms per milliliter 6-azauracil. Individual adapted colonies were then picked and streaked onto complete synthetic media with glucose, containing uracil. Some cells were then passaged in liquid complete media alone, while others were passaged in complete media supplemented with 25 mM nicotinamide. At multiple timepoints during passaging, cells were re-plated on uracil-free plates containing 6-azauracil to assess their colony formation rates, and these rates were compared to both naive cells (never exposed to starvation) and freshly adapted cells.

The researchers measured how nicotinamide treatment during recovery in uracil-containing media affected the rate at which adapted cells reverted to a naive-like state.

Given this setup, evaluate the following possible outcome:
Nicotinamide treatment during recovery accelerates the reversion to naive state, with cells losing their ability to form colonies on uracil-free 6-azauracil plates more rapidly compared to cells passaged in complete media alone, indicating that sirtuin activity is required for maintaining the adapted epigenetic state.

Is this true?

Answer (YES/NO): YES